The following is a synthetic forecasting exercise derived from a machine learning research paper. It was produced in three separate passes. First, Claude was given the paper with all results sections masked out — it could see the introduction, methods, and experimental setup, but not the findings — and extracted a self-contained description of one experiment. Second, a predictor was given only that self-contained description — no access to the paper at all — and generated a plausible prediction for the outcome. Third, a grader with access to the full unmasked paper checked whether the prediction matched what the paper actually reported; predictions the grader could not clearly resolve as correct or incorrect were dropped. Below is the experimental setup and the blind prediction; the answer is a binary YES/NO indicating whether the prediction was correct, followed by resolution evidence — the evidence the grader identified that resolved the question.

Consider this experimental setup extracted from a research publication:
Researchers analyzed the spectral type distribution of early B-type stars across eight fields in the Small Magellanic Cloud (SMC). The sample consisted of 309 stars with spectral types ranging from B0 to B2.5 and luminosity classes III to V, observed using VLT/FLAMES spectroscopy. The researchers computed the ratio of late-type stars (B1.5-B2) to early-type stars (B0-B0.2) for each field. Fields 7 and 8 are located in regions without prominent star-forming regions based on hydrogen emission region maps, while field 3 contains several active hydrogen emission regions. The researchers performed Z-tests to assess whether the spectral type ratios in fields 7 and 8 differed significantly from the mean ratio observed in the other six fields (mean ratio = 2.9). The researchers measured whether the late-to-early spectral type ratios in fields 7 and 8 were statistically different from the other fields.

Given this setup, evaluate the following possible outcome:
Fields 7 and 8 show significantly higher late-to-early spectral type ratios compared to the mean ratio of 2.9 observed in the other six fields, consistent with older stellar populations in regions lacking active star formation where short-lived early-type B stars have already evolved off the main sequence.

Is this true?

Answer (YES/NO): YES